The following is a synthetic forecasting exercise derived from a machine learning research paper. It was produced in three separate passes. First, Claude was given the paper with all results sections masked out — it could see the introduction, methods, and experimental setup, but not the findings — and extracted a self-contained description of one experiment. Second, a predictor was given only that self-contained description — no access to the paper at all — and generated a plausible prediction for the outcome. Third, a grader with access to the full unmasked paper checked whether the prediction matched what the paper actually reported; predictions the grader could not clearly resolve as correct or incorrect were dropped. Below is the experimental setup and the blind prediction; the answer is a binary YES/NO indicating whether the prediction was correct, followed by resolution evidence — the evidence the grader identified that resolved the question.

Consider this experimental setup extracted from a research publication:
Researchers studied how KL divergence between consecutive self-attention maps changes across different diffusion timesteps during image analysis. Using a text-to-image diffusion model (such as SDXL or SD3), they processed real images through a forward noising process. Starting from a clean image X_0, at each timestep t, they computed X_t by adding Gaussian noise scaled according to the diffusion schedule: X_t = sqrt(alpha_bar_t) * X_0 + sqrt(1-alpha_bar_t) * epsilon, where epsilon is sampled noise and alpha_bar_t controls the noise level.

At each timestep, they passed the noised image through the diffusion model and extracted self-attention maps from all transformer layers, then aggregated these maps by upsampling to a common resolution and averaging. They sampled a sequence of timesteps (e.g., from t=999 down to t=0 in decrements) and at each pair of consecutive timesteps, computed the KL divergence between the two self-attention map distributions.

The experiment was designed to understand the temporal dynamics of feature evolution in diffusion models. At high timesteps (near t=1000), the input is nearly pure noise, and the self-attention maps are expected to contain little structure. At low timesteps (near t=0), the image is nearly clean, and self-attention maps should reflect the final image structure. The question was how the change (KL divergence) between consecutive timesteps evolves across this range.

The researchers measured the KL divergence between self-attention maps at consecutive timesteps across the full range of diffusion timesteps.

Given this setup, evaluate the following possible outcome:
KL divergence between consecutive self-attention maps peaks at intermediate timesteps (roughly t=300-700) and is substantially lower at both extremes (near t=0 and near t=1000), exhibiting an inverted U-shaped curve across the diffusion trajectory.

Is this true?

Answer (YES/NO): YES